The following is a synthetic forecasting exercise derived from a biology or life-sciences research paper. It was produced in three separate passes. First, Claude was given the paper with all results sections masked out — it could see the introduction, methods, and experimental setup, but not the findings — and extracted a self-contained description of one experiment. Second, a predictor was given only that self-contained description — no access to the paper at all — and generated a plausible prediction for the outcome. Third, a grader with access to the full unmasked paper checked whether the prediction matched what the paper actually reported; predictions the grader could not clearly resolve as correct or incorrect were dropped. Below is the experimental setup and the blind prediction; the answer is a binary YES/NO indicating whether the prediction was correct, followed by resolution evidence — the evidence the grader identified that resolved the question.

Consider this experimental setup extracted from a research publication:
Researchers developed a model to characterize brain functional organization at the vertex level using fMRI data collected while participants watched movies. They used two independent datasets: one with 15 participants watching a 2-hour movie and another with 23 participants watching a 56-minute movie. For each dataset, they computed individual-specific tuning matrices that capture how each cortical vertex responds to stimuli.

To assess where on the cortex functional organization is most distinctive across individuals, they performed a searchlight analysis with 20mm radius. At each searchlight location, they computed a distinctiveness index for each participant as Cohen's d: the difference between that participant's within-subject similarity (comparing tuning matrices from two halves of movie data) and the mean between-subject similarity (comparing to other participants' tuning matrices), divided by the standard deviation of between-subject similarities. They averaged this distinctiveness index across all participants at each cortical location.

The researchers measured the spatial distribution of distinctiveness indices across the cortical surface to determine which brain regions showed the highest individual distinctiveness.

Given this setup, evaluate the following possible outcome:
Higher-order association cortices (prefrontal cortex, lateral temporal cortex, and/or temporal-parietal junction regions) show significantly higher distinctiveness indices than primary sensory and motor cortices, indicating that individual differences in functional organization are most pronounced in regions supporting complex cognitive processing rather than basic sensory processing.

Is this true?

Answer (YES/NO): NO